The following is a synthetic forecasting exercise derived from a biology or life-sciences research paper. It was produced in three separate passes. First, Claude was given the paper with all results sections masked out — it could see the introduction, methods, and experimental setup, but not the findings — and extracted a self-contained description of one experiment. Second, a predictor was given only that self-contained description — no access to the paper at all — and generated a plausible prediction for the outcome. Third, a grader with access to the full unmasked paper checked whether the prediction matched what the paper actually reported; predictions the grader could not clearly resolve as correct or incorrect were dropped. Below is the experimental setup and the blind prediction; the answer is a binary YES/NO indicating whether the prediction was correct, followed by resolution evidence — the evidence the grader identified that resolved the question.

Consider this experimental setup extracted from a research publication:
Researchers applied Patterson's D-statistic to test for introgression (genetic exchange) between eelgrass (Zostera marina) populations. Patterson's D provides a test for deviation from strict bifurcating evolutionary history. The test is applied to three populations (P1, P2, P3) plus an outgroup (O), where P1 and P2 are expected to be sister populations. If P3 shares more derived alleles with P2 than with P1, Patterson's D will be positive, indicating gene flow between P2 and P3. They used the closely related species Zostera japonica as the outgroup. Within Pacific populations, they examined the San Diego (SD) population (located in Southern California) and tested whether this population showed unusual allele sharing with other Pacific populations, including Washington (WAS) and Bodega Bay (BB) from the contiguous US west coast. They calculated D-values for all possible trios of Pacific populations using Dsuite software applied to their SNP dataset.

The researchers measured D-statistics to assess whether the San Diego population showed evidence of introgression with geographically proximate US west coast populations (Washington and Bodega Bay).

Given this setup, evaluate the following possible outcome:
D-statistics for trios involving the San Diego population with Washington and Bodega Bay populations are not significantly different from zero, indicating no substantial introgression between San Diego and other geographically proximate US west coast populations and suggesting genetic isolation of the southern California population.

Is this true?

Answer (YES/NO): NO